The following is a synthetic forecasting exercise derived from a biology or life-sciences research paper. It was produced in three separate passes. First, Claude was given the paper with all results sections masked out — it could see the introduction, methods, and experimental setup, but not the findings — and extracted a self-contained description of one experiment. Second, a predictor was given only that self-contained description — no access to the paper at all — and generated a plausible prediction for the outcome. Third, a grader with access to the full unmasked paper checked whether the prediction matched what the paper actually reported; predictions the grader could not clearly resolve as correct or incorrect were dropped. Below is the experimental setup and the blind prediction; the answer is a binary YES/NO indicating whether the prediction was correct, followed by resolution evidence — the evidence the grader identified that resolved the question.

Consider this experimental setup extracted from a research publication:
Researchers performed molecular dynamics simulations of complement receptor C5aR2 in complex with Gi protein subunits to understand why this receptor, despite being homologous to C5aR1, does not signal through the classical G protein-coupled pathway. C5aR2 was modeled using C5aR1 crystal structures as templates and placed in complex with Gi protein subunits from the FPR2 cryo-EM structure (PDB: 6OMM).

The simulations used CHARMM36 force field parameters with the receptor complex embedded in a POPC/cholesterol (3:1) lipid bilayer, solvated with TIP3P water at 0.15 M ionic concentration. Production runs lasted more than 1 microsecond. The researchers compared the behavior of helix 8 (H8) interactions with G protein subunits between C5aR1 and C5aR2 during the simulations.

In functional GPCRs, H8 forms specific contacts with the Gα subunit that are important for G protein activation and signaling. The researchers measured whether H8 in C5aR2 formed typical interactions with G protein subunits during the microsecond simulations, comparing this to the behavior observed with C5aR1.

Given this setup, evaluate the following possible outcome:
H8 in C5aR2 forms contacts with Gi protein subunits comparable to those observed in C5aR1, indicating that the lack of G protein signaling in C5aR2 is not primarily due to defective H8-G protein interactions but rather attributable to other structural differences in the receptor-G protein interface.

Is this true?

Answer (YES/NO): NO